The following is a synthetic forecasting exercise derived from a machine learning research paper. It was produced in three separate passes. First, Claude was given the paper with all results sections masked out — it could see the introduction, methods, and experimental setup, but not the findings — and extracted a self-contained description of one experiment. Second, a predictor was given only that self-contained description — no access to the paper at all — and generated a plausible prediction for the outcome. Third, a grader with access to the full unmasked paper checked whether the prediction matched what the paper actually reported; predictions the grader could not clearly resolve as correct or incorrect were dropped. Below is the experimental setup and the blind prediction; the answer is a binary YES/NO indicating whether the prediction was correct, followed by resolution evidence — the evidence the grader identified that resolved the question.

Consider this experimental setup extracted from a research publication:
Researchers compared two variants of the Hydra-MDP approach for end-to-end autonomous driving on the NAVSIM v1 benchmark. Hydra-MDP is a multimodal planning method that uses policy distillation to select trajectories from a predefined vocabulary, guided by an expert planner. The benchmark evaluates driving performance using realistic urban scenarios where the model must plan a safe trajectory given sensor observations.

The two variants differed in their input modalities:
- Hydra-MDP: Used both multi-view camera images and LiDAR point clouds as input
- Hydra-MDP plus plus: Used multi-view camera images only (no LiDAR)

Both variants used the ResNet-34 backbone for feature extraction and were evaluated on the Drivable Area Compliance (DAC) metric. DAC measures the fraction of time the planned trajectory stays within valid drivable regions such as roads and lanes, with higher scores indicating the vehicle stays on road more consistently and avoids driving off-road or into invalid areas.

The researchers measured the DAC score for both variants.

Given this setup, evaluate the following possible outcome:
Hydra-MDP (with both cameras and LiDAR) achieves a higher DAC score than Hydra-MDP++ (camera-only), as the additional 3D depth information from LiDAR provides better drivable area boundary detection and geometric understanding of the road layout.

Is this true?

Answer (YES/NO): NO